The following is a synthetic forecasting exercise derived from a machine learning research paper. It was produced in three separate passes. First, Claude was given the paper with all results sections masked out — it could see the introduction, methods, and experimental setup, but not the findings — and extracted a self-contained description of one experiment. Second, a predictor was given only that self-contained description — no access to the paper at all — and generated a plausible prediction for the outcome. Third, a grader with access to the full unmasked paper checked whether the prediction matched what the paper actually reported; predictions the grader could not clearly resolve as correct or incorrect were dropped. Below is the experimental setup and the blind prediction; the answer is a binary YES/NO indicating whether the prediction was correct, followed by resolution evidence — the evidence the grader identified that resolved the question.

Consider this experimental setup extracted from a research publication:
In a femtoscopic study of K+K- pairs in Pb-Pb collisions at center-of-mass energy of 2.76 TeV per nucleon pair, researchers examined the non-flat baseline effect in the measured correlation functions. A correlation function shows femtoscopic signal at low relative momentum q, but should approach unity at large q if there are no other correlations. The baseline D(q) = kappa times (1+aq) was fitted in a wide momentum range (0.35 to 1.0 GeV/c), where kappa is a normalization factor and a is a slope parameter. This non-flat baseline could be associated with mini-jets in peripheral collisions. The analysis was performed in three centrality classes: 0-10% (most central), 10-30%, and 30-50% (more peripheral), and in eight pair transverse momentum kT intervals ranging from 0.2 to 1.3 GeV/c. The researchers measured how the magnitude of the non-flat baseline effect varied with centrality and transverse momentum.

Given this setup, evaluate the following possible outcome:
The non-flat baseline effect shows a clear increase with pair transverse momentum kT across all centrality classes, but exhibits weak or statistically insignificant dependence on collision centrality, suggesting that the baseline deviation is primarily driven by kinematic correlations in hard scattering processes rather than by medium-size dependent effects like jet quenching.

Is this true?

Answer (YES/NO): NO